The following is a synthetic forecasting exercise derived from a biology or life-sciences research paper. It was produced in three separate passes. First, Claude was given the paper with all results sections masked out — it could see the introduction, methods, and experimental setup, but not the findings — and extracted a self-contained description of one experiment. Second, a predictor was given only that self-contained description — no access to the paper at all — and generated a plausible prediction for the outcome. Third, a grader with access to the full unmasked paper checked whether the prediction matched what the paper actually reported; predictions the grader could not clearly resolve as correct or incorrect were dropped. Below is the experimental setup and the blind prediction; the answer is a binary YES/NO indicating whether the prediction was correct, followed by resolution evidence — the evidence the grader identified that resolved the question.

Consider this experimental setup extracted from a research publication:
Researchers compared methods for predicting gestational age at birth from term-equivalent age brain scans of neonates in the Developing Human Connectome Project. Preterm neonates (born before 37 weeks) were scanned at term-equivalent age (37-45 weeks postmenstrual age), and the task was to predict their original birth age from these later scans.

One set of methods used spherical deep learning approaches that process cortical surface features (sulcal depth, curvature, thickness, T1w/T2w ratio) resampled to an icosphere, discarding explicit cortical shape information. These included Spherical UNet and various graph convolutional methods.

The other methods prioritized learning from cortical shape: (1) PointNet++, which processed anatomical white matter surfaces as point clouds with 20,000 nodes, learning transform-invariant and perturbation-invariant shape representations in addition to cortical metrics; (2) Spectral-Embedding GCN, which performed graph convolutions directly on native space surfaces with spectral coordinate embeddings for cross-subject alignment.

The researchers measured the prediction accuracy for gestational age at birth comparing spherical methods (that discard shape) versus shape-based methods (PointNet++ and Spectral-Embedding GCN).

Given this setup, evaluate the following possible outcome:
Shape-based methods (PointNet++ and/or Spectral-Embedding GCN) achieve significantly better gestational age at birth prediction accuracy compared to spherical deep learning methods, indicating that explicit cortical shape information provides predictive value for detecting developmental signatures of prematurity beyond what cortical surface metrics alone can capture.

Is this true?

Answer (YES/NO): NO